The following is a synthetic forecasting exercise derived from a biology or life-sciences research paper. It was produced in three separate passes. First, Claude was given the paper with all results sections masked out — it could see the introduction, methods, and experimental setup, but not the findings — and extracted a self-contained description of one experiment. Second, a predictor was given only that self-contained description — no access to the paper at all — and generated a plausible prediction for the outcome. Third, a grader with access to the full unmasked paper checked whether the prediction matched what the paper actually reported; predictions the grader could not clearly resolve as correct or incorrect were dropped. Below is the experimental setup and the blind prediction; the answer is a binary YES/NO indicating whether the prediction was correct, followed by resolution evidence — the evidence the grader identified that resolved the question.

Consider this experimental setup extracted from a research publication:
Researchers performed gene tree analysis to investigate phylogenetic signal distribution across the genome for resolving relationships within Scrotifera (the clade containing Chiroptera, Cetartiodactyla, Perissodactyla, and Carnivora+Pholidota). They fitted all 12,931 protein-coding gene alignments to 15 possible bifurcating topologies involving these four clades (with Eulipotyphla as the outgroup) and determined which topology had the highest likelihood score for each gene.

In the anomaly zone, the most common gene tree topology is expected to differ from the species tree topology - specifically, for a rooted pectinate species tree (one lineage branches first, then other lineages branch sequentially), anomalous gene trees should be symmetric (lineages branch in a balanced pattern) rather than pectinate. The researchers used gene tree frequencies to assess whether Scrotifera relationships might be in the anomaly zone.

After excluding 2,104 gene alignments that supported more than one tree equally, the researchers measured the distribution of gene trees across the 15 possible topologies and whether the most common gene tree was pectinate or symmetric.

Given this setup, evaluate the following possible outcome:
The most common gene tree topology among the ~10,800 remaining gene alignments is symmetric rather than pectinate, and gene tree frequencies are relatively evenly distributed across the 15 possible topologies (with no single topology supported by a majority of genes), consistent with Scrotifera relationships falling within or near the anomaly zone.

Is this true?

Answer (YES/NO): NO